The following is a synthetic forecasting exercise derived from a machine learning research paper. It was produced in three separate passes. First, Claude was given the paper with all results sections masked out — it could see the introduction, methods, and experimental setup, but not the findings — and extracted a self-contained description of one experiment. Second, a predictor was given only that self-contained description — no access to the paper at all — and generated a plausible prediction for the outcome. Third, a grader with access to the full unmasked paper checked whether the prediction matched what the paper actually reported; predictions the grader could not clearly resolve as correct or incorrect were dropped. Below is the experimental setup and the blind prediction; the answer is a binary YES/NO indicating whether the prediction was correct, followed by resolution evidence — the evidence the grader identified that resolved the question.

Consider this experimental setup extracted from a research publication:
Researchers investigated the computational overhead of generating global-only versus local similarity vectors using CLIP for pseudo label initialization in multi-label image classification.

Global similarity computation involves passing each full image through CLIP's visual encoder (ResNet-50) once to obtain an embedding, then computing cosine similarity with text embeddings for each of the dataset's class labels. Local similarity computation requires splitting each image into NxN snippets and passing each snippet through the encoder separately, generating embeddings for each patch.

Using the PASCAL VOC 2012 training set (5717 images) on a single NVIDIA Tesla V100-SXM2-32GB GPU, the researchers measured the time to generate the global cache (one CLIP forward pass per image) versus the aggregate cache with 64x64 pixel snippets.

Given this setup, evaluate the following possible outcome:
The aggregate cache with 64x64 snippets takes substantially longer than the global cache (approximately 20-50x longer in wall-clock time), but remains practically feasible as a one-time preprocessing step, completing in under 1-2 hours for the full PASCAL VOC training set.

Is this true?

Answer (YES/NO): NO